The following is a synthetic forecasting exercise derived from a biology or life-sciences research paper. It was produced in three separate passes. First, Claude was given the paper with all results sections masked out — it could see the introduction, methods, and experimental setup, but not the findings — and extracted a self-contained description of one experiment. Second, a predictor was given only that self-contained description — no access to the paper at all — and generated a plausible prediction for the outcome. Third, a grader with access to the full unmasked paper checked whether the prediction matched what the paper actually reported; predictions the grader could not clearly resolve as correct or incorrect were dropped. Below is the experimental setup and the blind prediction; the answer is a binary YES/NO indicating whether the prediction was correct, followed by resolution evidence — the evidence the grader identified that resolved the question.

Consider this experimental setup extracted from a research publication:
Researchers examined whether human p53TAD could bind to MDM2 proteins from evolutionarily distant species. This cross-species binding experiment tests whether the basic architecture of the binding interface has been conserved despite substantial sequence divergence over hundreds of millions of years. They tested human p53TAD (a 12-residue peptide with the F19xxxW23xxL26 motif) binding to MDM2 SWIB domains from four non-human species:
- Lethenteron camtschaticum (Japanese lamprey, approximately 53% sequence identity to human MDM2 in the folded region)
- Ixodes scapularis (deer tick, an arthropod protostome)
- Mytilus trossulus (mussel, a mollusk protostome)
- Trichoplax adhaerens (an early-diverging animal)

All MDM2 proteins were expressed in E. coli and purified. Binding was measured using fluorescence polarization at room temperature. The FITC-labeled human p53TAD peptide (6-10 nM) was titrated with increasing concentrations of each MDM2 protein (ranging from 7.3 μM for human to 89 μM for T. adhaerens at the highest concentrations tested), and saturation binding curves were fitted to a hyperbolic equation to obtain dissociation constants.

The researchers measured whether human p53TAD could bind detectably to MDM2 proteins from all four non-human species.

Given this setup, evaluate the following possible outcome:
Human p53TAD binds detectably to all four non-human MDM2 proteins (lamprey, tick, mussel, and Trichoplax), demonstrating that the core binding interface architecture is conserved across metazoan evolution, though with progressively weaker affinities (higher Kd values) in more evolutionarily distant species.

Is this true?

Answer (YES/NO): NO